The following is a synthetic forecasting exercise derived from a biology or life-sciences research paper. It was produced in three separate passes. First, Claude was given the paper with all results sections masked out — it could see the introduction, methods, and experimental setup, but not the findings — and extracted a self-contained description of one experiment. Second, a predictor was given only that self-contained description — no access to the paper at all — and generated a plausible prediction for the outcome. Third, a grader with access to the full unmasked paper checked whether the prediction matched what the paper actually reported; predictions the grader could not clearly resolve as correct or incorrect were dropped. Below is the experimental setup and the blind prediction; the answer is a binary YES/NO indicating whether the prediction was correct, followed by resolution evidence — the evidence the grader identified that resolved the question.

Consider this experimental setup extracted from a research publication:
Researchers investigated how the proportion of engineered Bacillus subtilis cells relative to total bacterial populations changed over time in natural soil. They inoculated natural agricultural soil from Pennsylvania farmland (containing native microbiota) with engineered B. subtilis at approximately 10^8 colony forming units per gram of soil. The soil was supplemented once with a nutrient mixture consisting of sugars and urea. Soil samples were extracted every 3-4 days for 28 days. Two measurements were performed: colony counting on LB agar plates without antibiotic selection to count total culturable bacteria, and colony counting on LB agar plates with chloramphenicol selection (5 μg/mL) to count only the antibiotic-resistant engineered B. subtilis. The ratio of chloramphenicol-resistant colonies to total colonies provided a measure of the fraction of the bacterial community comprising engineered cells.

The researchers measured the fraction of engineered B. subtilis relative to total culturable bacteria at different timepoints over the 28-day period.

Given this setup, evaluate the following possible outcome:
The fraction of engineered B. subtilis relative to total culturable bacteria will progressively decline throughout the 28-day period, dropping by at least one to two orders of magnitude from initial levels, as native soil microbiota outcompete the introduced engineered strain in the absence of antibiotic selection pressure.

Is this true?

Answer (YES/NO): NO